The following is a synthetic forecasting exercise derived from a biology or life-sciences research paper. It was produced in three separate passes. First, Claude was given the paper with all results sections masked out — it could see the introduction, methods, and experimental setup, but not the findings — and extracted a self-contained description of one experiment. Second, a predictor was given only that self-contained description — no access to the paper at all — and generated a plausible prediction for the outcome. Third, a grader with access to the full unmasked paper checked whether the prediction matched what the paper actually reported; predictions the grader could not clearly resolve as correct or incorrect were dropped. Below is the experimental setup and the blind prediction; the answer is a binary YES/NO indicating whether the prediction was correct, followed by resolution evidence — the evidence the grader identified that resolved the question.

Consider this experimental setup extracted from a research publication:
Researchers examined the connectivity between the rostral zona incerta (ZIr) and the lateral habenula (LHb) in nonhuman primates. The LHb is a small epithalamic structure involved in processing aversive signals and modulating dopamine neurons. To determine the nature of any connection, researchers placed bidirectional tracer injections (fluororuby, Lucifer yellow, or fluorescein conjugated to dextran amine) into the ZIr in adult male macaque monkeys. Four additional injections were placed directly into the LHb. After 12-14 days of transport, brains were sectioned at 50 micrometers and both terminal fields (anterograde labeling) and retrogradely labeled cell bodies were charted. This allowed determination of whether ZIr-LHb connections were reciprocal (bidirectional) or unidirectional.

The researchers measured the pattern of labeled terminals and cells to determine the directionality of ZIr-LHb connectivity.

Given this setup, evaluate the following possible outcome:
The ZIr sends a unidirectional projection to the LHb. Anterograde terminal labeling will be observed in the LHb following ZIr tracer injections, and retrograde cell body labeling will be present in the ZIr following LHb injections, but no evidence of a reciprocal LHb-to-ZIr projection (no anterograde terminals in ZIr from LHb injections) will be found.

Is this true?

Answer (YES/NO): YES